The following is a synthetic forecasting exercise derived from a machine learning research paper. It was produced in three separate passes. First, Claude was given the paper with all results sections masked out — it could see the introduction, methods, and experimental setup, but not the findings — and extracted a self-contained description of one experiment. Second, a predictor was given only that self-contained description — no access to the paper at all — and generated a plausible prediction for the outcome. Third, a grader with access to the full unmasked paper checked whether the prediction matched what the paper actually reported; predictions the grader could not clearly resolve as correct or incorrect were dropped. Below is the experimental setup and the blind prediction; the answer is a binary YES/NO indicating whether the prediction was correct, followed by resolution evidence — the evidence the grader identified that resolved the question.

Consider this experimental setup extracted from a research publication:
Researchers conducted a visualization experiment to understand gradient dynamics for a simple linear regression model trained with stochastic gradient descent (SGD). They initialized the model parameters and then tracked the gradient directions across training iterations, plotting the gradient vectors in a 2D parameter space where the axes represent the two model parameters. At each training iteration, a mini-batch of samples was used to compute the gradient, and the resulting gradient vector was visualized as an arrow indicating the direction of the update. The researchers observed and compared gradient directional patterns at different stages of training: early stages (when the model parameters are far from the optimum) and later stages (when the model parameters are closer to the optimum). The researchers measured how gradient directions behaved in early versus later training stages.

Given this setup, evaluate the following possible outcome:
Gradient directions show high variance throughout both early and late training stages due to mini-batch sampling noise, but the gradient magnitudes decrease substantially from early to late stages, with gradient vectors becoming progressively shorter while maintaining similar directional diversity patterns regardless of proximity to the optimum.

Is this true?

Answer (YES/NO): NO